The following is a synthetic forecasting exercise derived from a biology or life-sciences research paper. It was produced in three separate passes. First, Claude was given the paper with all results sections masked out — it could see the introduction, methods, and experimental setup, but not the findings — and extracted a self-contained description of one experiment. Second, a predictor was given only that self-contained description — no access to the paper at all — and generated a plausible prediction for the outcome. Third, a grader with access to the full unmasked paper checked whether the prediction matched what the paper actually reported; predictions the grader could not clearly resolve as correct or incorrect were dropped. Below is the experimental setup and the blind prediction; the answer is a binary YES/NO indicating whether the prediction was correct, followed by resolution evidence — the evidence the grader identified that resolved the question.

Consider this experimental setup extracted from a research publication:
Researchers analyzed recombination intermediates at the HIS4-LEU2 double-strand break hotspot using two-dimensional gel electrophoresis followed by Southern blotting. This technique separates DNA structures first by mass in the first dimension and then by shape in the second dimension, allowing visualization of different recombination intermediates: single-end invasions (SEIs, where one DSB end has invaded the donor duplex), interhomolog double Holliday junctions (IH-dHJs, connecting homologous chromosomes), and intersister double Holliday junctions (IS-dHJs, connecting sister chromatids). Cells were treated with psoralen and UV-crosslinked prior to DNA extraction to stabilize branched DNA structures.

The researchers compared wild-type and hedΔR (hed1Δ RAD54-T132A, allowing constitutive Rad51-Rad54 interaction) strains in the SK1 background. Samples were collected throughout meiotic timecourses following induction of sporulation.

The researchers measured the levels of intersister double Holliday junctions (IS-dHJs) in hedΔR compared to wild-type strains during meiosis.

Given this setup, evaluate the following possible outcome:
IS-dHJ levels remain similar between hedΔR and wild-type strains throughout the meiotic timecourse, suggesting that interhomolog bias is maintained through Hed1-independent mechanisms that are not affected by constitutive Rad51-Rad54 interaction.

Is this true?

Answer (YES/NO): NO